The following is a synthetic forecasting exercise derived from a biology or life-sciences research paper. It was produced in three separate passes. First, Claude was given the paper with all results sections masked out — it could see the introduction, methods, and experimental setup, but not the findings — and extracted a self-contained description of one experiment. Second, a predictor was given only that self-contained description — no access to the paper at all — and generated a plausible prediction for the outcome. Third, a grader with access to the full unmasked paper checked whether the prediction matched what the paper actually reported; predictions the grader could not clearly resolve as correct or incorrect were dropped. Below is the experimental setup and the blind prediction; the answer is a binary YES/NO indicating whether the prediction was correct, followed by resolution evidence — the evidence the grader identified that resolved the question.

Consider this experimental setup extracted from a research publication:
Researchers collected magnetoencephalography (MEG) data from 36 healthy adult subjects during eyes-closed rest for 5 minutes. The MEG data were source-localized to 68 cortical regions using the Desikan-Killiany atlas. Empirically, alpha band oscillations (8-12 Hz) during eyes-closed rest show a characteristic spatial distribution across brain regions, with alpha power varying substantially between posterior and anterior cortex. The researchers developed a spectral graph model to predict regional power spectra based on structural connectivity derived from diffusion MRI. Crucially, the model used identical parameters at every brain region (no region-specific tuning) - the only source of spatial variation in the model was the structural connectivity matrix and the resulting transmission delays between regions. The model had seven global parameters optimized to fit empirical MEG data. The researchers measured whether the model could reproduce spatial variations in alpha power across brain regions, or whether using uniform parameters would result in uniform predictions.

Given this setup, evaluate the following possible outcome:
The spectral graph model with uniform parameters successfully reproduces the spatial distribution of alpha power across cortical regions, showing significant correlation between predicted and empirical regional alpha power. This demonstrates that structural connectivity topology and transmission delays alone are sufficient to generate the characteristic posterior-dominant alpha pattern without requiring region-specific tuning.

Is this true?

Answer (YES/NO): YES